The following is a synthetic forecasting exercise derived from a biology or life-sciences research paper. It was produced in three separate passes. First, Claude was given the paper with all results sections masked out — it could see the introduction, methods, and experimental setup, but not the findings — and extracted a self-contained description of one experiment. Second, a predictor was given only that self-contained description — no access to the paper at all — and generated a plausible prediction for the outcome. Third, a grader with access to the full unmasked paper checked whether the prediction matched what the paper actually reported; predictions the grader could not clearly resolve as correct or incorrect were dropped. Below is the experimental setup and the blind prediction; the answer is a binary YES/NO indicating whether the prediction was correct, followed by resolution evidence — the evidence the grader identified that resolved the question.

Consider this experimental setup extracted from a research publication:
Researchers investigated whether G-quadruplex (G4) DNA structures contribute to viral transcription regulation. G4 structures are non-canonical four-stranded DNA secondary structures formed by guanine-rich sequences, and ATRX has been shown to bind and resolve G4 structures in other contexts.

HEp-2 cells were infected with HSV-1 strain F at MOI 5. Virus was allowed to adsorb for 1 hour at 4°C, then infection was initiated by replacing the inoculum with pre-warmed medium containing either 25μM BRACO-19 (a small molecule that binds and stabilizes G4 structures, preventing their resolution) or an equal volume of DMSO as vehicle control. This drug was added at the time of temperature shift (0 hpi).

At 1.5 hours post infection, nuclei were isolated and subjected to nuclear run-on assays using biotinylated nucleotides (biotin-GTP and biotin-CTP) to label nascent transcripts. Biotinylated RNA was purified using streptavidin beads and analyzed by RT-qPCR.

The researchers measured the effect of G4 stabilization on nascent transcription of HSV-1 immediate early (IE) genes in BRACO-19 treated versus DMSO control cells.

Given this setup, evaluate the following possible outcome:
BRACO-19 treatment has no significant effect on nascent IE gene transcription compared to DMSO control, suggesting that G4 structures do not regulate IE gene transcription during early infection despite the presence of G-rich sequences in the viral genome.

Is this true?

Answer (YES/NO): NO